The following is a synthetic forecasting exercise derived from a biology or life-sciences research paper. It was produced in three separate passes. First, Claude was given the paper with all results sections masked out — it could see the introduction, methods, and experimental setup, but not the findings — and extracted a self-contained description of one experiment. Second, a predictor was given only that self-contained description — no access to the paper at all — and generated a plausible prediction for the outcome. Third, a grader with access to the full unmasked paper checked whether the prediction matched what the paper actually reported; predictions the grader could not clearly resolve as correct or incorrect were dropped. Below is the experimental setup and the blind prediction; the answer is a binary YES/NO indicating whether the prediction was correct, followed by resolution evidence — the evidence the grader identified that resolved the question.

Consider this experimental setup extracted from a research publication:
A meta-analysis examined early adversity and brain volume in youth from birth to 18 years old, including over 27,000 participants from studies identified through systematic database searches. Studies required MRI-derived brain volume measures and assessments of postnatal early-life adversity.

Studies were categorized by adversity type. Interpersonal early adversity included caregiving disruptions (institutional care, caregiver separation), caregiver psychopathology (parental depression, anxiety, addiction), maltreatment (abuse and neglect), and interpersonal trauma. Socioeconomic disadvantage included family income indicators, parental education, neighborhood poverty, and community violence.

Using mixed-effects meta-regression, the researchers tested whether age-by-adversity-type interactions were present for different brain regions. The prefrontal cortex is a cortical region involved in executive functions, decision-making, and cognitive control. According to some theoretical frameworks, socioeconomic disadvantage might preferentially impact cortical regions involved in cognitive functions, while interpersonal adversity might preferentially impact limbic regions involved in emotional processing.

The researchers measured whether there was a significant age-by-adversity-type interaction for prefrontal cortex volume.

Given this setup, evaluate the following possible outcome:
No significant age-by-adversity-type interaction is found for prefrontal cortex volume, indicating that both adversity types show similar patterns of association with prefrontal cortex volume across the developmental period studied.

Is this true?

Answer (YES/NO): NO